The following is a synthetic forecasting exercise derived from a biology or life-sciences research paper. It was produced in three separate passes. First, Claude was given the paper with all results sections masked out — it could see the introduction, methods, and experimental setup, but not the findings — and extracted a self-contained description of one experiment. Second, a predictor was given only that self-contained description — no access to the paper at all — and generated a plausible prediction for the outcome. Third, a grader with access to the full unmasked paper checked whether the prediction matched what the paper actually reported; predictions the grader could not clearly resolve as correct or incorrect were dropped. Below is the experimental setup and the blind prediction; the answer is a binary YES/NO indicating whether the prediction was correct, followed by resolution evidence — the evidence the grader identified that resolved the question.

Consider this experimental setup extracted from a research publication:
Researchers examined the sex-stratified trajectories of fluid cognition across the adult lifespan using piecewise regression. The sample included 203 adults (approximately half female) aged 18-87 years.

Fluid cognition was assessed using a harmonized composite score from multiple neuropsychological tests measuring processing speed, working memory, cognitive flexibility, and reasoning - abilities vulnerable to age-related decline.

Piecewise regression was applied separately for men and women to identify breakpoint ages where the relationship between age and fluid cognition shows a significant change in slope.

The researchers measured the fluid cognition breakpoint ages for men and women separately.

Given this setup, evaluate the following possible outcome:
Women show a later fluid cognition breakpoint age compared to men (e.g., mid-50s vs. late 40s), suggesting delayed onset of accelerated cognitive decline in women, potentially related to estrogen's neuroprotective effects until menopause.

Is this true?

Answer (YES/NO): NO